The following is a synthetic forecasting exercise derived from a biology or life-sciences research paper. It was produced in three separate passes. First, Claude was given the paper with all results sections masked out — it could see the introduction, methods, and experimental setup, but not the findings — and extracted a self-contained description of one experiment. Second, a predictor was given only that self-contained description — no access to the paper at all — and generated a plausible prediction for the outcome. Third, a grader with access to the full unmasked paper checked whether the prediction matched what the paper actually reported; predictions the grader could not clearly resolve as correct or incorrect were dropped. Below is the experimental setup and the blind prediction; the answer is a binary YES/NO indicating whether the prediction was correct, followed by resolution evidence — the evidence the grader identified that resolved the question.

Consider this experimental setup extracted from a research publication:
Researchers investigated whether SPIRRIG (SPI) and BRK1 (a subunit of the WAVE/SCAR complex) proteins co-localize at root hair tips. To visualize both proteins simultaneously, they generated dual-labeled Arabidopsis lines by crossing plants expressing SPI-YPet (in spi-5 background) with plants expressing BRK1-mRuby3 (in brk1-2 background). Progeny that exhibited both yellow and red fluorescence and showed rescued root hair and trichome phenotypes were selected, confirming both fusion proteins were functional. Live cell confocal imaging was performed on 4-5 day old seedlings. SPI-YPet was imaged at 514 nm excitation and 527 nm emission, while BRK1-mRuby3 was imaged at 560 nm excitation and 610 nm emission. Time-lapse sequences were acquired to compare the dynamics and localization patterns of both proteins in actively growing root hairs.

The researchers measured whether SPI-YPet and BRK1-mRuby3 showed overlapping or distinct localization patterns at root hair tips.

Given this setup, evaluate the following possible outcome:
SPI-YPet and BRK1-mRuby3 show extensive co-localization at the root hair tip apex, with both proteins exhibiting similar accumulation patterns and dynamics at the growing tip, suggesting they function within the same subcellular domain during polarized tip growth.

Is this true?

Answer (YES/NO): NO